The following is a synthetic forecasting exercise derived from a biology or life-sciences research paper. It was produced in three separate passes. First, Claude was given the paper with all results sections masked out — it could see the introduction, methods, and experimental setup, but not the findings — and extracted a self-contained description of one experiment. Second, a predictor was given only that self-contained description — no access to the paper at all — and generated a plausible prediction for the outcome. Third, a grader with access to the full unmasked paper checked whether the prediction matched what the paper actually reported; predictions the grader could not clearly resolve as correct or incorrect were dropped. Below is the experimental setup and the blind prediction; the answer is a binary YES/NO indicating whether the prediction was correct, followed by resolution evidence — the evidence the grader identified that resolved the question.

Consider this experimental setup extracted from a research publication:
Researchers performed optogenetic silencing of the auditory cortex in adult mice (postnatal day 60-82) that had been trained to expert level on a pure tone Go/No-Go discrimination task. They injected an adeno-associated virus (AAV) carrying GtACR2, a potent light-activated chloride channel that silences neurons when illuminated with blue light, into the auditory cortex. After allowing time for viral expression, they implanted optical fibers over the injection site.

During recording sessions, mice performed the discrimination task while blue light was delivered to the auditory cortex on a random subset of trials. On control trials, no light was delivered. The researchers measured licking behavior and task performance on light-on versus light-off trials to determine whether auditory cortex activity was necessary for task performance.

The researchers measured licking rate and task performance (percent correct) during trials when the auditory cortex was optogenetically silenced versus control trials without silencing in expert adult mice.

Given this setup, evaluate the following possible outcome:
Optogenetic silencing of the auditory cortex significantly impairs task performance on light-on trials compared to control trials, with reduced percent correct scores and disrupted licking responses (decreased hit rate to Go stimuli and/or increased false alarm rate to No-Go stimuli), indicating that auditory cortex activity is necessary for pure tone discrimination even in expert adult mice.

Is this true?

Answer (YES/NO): YES